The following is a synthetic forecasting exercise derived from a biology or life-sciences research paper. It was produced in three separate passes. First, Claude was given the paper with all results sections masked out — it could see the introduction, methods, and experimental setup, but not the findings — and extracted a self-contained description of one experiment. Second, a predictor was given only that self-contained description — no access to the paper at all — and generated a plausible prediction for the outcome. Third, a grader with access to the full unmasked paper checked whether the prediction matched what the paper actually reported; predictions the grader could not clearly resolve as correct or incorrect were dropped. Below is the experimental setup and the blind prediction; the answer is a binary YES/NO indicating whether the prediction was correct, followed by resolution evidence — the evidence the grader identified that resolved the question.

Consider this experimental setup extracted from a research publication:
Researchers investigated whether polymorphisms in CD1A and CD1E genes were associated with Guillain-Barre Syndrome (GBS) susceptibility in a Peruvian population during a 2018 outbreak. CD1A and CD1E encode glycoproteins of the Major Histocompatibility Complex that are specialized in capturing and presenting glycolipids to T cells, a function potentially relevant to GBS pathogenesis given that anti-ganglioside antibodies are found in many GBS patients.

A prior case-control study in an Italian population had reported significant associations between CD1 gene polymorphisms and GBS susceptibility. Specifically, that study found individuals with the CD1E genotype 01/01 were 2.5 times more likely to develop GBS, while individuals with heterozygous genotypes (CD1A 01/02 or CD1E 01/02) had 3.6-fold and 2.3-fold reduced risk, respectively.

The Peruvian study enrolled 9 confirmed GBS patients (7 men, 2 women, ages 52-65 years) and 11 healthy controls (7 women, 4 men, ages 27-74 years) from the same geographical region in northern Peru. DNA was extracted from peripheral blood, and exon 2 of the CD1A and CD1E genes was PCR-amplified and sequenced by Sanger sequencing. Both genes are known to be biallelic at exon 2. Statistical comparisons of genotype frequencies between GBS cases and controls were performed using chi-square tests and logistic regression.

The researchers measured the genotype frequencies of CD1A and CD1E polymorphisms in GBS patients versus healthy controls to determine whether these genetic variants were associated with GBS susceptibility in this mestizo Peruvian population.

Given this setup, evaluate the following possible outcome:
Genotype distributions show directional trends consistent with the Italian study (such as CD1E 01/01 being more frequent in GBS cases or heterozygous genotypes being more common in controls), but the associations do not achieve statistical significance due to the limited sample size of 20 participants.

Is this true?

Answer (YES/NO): NO